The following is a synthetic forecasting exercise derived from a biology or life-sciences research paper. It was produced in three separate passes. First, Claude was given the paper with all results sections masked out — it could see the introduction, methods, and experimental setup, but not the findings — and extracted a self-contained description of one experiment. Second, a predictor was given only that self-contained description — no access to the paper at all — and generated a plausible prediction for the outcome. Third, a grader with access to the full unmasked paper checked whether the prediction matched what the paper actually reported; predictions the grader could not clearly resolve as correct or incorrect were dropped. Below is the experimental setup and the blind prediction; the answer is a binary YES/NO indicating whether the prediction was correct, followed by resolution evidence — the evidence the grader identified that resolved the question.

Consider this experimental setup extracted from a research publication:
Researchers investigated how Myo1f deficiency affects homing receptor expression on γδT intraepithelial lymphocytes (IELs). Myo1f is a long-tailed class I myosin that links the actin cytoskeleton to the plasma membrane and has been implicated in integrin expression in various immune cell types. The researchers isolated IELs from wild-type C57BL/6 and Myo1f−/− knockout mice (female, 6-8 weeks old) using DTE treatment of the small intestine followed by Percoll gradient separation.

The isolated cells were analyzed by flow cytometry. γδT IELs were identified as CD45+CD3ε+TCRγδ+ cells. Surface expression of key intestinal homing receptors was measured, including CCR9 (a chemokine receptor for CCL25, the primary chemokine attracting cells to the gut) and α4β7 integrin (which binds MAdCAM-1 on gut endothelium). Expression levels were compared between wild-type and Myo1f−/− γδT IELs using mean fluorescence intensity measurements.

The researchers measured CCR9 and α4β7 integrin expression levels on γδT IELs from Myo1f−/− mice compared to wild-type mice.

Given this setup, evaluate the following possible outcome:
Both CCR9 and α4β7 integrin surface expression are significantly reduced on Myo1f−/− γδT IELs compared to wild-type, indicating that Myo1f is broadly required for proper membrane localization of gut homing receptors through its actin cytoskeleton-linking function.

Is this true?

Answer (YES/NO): YES